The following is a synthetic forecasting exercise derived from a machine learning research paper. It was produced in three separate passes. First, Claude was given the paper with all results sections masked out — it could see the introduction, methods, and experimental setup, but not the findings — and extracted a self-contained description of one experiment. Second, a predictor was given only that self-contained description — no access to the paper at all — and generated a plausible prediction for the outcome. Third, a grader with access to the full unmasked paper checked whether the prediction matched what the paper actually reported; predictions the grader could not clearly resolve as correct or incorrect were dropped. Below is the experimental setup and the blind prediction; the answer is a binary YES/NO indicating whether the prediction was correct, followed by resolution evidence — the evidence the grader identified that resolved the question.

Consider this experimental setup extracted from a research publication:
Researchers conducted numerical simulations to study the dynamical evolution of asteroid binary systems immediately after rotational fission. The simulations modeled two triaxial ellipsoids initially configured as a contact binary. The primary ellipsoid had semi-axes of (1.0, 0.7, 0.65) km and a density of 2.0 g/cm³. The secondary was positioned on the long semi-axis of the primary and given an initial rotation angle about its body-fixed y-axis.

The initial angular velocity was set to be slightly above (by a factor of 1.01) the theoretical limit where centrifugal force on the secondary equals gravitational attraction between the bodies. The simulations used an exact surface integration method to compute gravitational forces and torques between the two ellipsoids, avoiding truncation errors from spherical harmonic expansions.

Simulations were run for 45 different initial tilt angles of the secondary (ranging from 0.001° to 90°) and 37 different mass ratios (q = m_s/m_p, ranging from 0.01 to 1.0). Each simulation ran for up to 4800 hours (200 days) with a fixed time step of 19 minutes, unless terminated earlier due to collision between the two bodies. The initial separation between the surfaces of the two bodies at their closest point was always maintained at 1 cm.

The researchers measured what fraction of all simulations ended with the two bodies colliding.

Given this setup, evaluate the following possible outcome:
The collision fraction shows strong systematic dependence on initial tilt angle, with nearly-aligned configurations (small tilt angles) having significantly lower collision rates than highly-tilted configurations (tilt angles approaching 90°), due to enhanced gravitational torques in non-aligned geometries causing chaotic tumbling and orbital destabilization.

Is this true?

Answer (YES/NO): NO